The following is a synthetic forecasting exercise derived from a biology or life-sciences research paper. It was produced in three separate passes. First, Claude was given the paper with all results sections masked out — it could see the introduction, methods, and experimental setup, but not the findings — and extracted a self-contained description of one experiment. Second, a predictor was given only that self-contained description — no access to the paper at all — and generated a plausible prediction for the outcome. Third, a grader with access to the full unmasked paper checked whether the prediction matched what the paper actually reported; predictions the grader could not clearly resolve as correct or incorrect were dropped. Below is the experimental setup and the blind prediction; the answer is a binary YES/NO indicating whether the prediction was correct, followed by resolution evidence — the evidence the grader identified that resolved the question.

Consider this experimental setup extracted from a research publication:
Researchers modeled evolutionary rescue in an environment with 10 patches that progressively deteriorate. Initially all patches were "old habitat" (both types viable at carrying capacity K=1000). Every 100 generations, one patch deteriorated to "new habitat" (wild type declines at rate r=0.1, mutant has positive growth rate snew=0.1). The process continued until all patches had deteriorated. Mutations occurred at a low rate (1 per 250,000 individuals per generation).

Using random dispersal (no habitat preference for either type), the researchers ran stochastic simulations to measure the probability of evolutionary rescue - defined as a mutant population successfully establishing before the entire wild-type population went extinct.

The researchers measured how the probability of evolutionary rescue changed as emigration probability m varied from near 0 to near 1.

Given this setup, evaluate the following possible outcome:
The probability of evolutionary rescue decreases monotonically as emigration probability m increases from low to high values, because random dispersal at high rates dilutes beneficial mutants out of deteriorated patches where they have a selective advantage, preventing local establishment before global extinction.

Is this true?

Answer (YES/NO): NO